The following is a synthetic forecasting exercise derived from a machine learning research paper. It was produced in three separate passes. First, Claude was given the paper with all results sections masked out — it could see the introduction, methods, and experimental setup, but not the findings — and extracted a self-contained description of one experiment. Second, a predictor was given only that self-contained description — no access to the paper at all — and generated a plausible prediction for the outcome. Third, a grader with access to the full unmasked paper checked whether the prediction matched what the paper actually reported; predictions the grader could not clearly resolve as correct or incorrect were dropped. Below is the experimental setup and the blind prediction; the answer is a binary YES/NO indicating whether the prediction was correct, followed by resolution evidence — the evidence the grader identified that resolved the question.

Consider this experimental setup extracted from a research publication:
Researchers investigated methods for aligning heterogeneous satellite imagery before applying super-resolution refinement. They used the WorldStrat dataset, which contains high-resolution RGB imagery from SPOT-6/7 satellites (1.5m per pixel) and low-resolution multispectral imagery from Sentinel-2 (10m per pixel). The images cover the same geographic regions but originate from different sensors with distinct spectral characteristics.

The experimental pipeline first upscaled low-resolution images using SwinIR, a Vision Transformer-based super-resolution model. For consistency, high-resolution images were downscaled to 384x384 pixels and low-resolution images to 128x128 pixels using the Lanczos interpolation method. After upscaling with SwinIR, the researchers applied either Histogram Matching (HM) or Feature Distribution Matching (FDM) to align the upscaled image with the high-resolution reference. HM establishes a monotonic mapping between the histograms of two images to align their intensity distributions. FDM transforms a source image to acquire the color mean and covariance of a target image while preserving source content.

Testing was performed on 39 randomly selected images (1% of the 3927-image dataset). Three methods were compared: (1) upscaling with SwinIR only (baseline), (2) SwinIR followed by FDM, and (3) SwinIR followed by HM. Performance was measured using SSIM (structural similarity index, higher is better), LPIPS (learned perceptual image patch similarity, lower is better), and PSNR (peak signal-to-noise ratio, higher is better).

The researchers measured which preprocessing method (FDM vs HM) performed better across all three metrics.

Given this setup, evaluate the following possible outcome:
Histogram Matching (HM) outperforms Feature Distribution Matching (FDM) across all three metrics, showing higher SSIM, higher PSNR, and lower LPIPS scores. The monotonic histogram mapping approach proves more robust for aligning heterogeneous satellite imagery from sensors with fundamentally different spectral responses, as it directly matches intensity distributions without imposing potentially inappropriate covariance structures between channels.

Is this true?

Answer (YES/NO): NO